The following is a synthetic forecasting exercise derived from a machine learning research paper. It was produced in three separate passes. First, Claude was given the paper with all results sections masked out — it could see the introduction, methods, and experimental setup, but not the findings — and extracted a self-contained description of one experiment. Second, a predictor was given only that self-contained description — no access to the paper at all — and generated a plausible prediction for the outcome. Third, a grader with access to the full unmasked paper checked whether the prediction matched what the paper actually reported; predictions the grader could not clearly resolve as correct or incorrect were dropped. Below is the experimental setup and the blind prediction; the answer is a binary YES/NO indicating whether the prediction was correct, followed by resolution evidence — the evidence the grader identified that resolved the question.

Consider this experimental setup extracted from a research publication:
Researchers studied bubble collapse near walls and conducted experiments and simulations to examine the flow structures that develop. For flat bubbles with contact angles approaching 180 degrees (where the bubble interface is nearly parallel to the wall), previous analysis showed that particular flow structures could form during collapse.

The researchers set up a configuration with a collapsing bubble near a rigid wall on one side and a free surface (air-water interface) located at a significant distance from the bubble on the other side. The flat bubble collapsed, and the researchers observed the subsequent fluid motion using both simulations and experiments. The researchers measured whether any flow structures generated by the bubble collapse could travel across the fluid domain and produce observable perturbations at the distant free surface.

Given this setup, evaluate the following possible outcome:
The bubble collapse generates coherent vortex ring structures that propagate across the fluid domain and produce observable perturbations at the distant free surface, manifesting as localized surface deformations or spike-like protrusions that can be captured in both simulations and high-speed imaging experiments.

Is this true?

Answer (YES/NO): YES